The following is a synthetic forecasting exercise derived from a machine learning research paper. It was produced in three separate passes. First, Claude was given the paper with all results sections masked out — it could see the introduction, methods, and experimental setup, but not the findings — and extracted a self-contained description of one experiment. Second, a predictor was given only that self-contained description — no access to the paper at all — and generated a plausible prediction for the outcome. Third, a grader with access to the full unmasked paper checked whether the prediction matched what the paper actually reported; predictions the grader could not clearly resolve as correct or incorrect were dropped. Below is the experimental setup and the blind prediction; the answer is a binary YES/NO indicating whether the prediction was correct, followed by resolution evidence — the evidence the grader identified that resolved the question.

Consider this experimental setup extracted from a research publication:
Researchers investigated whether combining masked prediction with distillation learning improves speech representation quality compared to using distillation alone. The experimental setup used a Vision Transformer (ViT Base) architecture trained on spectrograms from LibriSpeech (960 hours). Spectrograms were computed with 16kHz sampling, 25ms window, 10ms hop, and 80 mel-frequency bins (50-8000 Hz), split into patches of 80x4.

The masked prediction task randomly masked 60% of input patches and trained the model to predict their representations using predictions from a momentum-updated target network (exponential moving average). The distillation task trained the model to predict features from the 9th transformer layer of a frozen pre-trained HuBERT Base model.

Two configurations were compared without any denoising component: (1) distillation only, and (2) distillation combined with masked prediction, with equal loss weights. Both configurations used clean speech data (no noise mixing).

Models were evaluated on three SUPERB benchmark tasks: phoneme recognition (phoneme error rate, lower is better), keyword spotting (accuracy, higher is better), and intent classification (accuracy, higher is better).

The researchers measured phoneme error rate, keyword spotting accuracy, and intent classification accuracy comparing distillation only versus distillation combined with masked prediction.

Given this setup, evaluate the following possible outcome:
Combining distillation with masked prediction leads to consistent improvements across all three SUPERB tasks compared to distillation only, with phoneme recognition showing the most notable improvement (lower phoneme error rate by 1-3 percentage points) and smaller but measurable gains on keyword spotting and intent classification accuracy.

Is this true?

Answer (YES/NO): NO